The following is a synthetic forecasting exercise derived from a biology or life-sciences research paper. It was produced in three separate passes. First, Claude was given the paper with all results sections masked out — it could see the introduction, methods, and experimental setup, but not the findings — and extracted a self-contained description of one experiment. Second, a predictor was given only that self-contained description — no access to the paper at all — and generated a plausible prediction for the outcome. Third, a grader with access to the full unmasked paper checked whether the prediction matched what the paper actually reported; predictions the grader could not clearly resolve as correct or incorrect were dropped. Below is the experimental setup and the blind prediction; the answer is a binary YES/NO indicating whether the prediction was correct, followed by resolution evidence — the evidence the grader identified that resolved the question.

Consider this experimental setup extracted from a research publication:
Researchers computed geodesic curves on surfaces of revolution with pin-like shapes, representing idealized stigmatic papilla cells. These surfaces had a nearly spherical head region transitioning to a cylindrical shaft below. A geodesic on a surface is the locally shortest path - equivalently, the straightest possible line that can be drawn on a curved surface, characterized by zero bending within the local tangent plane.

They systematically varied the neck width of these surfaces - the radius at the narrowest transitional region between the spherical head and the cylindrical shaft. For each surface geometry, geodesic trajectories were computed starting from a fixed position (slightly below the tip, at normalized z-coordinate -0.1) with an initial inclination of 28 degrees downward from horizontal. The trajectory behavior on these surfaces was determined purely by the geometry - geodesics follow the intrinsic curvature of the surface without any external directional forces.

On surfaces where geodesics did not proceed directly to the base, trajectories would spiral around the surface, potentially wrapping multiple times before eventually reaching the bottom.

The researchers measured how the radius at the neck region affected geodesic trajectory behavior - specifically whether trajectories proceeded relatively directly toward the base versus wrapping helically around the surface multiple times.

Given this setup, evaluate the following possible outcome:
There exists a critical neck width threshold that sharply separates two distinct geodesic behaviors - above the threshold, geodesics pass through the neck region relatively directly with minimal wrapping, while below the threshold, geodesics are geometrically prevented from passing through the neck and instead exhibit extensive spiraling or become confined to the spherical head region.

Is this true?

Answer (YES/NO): NO